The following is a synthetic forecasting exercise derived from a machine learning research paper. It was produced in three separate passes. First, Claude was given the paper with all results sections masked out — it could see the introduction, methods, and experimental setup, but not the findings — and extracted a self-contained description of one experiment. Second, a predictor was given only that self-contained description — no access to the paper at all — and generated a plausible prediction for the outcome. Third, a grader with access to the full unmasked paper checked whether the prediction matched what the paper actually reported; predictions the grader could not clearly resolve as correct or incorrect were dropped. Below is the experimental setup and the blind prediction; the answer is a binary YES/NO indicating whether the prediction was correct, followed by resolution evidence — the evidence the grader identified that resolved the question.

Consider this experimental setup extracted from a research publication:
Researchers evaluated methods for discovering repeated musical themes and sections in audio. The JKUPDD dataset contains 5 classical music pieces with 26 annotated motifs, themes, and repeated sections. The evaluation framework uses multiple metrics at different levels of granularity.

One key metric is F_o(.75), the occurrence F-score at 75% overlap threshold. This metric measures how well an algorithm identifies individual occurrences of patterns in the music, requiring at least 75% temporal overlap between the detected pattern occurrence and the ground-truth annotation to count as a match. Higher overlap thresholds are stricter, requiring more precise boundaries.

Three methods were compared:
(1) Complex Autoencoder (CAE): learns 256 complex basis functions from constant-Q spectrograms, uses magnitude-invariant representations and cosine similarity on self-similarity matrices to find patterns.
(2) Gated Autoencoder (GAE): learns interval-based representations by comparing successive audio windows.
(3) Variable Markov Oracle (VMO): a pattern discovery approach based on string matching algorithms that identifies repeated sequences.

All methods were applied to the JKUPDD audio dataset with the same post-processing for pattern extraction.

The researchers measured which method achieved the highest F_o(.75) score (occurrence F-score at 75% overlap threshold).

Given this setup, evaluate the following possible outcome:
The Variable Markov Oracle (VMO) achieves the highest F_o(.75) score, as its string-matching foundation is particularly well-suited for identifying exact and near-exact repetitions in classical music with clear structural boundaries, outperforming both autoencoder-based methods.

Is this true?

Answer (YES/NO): YES